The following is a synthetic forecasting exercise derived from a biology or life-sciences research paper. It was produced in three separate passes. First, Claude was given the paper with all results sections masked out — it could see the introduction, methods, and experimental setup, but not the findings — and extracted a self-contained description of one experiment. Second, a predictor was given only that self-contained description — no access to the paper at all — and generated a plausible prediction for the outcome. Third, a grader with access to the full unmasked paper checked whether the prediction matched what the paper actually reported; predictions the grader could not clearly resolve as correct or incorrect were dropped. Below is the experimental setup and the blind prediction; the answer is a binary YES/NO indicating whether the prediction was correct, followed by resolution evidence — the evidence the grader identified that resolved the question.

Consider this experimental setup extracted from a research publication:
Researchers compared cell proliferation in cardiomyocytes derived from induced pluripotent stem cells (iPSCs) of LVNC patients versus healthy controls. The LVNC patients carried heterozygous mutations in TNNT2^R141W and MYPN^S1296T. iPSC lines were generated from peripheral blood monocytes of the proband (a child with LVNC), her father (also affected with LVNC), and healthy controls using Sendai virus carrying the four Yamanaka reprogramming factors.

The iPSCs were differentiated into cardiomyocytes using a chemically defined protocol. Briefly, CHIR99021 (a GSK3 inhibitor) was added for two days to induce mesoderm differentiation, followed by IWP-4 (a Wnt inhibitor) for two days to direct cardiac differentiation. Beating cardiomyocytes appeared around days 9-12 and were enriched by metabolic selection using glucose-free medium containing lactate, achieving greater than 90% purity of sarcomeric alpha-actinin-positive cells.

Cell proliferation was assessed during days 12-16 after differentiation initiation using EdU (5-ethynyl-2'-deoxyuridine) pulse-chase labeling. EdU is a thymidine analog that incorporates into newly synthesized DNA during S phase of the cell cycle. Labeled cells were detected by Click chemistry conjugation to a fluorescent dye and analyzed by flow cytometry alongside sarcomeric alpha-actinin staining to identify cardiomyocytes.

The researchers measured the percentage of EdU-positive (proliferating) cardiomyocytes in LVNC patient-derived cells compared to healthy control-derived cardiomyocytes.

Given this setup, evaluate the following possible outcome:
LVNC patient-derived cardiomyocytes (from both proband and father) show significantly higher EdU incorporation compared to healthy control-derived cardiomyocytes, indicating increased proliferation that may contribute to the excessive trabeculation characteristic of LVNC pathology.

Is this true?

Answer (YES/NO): NO